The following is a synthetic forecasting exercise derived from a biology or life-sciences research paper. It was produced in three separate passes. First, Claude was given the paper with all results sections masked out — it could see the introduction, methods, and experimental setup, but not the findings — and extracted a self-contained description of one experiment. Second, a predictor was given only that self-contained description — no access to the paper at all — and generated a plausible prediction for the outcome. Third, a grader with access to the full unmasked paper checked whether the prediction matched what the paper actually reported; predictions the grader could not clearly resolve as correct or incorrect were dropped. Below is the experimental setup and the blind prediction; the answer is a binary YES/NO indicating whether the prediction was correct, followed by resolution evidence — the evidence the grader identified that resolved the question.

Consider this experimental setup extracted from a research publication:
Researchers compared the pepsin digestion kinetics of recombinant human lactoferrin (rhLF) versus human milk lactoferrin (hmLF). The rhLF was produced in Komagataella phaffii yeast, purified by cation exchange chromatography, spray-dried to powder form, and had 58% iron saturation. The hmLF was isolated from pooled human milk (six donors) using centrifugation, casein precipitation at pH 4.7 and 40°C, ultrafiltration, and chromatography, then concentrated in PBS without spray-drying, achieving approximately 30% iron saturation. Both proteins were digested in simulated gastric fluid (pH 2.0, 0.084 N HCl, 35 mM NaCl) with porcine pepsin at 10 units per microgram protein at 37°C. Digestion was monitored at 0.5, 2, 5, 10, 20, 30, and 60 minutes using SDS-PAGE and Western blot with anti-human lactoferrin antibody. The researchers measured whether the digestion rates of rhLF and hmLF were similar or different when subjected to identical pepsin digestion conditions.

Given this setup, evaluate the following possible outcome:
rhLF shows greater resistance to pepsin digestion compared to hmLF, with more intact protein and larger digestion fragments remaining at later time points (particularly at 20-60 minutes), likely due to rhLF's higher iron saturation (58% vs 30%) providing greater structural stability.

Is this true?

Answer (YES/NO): NO